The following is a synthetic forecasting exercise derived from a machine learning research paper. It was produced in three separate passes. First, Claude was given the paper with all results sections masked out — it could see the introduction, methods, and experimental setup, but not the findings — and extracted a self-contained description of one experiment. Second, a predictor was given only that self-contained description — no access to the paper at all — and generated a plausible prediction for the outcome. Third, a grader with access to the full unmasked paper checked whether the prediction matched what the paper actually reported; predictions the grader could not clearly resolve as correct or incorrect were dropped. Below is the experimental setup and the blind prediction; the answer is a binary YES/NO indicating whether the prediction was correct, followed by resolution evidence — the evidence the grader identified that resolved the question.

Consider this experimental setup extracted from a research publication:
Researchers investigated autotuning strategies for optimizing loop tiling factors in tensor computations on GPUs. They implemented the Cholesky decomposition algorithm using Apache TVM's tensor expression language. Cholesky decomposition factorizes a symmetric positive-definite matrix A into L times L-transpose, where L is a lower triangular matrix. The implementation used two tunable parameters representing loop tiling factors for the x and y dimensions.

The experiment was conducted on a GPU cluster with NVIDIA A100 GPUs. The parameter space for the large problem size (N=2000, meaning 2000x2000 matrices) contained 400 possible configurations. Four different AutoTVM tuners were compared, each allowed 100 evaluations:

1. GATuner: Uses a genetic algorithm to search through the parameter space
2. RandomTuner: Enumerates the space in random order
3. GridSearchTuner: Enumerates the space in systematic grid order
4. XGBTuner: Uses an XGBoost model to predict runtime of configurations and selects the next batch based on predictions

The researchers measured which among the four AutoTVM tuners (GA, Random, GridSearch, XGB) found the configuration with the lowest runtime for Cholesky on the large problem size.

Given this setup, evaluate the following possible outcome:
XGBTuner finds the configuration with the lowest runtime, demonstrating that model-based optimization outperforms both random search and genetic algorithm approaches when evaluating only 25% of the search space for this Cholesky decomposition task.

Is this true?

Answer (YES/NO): NO